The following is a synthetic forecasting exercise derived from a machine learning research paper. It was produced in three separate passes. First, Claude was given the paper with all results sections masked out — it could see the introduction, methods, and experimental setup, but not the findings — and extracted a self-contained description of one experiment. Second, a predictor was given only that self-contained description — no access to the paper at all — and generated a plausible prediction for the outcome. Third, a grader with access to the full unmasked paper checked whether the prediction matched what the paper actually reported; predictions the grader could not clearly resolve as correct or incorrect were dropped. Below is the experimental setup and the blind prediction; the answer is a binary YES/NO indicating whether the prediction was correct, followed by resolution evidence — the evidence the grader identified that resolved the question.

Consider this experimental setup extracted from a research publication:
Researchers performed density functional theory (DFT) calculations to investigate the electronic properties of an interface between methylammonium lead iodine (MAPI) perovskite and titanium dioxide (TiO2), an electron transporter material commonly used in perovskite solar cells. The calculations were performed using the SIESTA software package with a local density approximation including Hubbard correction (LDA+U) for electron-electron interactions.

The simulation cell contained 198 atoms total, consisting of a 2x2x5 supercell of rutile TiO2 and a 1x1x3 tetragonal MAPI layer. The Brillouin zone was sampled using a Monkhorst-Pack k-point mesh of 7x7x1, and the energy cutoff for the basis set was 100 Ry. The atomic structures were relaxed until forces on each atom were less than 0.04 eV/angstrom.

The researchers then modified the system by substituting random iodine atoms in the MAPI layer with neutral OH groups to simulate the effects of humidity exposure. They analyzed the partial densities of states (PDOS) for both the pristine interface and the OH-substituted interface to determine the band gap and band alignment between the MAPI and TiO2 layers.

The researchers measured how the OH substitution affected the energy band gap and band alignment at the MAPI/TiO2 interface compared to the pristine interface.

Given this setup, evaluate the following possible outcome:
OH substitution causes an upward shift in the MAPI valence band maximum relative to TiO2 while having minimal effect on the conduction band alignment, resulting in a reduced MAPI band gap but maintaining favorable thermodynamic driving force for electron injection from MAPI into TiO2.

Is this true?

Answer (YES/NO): NO